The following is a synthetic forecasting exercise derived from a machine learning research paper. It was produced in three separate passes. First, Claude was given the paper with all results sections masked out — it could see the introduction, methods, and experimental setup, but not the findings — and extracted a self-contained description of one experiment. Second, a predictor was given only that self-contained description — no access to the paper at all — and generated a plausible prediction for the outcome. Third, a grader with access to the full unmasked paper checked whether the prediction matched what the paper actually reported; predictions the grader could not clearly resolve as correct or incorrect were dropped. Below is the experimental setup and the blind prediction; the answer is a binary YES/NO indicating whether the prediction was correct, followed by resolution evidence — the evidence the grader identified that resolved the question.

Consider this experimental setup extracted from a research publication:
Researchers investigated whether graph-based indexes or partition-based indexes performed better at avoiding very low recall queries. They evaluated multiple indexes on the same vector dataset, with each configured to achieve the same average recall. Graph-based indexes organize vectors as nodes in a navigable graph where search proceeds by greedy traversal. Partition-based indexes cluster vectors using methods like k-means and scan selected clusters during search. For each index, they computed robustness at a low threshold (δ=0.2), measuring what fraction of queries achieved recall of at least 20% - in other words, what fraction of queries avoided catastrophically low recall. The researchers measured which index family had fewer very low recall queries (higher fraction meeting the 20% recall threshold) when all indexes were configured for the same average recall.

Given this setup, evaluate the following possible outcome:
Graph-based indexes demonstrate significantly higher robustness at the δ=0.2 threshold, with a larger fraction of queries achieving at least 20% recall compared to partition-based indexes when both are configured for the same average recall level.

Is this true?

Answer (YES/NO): NO